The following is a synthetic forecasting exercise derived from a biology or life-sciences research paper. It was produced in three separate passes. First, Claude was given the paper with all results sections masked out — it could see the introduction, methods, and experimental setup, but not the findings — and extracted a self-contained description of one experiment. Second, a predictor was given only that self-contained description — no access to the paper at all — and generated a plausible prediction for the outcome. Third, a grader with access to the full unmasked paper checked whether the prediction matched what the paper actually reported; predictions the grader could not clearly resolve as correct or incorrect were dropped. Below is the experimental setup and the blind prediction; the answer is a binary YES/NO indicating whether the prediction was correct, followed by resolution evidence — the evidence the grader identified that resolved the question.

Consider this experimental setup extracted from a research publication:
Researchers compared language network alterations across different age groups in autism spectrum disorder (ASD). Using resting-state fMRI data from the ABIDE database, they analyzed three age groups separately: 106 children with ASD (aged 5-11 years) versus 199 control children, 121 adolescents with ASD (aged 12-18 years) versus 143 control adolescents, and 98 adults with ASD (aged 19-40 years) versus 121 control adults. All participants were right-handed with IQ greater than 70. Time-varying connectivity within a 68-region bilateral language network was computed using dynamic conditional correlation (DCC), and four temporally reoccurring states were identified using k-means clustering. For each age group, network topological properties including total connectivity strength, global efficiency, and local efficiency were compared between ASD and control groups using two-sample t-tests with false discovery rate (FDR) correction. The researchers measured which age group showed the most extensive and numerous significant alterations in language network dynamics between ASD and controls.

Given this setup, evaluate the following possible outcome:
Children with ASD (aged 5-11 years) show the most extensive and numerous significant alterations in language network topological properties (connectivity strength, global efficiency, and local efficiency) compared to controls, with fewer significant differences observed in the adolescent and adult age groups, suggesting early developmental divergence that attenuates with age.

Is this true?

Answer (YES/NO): NO